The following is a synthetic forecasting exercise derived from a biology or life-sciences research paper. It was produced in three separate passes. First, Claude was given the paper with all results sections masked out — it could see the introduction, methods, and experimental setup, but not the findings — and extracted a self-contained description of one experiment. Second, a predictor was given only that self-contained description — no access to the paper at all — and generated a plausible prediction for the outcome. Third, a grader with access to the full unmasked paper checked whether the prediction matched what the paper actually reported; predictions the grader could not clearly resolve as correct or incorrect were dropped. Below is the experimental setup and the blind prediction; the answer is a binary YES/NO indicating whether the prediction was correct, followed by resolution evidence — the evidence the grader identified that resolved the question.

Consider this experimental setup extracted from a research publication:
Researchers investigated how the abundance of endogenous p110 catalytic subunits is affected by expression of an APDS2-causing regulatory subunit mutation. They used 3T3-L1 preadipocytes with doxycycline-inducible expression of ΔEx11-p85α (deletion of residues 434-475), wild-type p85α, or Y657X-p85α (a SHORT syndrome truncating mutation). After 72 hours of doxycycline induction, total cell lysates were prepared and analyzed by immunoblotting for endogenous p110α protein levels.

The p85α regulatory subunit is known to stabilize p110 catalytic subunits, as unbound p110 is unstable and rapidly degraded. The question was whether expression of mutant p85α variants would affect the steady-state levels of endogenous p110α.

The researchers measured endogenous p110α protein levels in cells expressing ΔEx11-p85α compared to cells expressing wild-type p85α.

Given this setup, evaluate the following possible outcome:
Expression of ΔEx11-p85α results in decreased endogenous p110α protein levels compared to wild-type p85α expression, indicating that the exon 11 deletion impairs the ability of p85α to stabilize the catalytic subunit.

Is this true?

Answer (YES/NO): NO